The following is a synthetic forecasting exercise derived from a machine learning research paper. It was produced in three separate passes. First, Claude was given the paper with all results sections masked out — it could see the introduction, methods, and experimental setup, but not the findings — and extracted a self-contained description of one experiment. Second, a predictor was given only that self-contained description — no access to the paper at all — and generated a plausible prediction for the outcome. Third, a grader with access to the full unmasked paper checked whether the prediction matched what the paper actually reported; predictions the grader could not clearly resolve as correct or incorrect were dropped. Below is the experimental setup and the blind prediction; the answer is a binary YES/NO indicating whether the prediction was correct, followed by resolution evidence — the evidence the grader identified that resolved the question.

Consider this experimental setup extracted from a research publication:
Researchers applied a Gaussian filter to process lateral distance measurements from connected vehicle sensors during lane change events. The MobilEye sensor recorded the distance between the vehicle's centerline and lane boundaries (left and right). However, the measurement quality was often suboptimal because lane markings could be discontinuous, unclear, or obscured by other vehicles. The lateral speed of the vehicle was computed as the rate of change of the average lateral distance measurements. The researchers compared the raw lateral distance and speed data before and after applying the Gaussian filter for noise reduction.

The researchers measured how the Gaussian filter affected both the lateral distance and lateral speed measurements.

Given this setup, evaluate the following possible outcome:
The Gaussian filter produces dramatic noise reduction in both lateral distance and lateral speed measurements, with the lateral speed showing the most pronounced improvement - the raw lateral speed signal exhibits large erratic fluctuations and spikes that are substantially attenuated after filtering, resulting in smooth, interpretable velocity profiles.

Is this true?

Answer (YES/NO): NO